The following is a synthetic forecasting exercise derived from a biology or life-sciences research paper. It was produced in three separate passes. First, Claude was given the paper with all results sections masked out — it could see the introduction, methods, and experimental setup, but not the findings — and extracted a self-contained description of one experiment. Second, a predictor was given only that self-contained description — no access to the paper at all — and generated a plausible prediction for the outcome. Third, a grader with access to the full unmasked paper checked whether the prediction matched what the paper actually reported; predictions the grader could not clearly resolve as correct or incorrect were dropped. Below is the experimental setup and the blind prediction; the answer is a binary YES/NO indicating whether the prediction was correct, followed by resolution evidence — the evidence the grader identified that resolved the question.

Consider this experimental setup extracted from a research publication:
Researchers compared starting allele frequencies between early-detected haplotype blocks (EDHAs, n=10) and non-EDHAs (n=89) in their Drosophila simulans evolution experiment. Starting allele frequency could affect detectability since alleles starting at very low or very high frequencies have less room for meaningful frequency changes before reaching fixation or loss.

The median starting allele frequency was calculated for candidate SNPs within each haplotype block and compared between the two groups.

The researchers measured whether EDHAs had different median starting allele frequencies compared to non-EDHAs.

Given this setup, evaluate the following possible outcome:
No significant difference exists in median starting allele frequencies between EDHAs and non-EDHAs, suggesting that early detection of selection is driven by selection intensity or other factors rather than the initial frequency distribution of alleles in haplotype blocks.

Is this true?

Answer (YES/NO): YES